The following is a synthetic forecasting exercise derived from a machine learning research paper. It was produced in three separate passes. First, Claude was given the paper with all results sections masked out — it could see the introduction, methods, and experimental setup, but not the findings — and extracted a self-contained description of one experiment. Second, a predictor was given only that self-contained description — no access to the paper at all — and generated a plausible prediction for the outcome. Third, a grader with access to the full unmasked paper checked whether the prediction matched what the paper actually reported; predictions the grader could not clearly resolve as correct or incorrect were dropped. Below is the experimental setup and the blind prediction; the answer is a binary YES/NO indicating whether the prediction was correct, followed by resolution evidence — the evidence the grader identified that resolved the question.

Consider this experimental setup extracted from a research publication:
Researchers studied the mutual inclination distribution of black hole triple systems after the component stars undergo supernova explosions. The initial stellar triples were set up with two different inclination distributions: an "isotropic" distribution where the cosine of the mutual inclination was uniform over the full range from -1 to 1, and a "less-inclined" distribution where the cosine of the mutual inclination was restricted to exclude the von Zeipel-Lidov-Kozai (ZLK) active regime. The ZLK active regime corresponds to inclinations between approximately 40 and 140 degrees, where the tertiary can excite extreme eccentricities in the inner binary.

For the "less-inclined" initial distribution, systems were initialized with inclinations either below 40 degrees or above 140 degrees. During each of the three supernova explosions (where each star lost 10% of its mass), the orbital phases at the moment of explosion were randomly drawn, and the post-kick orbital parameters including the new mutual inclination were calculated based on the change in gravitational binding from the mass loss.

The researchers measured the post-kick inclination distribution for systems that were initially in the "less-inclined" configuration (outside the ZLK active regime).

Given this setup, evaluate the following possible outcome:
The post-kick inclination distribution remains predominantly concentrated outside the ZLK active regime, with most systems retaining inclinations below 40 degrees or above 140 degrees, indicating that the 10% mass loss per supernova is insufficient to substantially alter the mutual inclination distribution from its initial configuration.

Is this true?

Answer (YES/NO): YES